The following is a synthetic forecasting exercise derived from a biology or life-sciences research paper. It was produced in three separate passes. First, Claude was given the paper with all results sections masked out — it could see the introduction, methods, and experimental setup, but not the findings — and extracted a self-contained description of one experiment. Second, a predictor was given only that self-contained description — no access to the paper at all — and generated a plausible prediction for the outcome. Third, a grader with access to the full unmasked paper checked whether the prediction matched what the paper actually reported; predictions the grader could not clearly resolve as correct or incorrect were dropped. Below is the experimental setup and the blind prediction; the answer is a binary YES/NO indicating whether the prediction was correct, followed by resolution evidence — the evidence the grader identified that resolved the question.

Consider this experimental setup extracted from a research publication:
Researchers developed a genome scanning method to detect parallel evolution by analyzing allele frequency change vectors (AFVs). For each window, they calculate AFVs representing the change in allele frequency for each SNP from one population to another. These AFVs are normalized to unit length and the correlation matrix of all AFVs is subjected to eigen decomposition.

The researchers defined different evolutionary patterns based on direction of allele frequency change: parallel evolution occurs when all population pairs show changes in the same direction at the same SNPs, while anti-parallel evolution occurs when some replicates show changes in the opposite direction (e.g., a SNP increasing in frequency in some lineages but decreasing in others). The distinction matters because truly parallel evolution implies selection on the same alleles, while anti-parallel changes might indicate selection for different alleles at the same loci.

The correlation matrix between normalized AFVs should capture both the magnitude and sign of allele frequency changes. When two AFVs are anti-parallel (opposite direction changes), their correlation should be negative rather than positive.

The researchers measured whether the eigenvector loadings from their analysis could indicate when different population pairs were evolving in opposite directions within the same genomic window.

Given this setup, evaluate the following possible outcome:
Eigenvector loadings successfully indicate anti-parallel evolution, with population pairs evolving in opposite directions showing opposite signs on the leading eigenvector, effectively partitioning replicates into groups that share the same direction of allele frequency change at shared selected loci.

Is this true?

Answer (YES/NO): YES